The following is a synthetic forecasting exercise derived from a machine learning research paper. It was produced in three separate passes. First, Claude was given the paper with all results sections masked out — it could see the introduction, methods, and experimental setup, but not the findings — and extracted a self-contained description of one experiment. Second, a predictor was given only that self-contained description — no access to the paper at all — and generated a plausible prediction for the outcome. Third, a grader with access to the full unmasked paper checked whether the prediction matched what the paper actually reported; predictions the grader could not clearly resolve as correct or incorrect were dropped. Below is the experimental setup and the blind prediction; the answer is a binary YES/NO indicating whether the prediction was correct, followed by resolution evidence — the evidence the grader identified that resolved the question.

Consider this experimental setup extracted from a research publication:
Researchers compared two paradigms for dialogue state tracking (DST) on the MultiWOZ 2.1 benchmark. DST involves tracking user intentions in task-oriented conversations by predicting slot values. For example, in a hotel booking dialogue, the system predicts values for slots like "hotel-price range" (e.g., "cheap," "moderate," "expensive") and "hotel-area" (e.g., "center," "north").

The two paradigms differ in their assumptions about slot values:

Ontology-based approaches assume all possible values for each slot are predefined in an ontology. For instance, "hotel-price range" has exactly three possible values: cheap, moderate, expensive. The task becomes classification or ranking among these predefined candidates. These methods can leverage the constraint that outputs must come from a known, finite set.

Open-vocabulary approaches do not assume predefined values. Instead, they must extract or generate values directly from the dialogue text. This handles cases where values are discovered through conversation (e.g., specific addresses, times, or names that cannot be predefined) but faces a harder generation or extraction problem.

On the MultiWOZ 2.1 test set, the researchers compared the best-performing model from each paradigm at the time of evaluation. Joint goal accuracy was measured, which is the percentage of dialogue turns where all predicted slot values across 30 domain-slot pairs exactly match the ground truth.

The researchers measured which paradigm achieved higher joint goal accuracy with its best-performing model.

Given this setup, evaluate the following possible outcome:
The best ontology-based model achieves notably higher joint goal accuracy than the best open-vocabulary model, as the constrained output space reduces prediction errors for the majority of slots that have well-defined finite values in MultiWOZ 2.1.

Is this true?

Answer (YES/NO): YES